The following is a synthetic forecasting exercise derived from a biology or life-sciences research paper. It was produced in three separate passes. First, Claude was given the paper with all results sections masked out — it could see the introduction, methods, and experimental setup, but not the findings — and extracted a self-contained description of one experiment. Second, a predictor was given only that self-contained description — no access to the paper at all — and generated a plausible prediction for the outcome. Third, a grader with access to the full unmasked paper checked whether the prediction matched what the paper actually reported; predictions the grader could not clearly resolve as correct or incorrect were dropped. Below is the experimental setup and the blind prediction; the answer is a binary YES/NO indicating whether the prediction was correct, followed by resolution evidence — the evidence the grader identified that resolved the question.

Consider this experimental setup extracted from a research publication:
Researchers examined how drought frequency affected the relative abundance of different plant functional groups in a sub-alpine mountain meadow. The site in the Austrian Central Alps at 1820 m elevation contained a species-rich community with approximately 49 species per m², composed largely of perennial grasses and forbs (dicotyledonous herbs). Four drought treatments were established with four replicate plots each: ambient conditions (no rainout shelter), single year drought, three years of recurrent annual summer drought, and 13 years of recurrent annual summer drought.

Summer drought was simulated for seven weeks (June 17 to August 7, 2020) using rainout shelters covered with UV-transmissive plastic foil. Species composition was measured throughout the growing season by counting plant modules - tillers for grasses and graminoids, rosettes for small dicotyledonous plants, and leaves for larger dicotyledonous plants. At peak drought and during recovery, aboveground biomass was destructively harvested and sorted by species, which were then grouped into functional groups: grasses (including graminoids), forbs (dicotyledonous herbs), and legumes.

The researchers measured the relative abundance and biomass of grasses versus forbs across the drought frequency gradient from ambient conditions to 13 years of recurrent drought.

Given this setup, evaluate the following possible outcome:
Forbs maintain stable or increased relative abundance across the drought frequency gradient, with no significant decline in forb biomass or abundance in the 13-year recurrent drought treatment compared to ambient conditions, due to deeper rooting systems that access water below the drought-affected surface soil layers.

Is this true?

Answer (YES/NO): NO